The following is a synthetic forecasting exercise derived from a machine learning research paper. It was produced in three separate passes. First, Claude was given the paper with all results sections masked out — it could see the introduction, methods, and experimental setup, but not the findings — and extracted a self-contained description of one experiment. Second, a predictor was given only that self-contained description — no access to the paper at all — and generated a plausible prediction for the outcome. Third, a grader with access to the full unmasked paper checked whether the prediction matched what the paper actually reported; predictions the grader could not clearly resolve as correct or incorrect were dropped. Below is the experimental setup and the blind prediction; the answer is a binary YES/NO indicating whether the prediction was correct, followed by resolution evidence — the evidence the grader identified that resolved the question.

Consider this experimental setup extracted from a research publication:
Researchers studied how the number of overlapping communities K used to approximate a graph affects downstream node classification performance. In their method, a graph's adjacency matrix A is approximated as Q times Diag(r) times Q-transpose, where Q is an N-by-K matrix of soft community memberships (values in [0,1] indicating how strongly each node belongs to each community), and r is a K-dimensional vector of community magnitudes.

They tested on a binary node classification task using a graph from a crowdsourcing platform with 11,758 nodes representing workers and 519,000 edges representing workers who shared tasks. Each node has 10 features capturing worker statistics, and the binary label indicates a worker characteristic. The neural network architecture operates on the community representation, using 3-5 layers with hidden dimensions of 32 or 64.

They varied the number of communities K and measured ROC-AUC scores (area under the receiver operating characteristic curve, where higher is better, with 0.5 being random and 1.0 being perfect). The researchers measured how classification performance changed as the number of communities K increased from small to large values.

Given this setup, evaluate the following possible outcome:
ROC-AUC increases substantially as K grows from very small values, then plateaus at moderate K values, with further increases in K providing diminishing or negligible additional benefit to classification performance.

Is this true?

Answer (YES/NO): YES